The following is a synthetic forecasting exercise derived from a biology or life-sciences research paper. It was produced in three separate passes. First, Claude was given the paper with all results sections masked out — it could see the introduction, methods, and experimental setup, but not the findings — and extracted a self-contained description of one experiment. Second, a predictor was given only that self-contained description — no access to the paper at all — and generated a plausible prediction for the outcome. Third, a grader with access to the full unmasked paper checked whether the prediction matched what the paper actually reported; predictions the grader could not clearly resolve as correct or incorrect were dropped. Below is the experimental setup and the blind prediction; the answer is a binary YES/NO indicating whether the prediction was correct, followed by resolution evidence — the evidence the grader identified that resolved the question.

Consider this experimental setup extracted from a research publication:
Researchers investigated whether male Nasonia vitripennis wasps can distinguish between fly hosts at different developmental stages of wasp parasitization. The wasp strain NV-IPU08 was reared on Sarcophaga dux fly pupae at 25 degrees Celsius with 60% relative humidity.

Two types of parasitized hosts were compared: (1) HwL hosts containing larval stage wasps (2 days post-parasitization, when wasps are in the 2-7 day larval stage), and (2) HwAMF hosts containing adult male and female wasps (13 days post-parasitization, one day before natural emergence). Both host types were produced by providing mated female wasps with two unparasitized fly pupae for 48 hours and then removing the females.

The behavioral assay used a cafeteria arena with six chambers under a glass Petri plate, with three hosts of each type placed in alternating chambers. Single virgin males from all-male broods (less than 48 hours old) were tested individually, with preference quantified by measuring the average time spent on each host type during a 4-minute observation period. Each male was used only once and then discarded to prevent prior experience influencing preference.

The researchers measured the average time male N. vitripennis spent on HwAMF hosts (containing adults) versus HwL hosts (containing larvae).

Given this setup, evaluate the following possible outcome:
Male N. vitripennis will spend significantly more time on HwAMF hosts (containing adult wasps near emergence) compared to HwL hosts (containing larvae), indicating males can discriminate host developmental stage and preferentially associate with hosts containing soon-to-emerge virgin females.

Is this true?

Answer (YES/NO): YES